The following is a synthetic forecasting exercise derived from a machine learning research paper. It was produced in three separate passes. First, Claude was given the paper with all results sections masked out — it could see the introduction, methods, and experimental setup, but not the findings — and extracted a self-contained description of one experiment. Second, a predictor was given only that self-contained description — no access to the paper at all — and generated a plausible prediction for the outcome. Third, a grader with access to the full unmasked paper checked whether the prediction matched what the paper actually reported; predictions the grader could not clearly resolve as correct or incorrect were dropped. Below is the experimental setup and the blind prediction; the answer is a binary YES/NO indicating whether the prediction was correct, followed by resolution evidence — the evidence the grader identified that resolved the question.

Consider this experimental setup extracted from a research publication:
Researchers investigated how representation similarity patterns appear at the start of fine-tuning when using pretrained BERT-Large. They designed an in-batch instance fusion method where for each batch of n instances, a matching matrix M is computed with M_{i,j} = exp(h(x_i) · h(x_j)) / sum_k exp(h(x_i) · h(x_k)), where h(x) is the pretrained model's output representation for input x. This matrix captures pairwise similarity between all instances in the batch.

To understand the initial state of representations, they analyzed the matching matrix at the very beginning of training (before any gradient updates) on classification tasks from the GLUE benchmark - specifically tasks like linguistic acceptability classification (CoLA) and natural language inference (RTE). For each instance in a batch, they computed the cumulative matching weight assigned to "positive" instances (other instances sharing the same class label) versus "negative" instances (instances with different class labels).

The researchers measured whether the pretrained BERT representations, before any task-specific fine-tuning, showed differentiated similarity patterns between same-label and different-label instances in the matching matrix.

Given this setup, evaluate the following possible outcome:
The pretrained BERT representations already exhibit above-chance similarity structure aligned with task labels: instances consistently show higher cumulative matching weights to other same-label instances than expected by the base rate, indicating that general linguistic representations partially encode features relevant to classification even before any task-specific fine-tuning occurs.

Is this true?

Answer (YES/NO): NO